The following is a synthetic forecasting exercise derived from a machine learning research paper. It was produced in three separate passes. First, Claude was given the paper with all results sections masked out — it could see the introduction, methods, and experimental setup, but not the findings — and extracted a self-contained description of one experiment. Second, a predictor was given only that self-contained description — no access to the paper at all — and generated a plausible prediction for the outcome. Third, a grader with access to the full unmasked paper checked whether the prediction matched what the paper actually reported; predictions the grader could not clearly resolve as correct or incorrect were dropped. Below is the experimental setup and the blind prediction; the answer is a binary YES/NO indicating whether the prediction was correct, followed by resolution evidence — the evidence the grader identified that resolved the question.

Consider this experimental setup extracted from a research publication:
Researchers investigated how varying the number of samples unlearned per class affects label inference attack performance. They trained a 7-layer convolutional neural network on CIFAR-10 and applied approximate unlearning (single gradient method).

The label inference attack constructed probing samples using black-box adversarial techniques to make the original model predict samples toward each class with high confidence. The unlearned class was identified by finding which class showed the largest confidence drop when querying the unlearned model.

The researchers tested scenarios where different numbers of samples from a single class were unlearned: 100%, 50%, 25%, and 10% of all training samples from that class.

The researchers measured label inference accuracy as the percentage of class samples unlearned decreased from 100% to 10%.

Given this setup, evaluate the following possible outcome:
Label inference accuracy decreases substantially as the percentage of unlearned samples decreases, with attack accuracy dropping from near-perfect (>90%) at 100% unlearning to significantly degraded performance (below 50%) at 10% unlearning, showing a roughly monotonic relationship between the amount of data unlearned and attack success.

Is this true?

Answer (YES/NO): NO